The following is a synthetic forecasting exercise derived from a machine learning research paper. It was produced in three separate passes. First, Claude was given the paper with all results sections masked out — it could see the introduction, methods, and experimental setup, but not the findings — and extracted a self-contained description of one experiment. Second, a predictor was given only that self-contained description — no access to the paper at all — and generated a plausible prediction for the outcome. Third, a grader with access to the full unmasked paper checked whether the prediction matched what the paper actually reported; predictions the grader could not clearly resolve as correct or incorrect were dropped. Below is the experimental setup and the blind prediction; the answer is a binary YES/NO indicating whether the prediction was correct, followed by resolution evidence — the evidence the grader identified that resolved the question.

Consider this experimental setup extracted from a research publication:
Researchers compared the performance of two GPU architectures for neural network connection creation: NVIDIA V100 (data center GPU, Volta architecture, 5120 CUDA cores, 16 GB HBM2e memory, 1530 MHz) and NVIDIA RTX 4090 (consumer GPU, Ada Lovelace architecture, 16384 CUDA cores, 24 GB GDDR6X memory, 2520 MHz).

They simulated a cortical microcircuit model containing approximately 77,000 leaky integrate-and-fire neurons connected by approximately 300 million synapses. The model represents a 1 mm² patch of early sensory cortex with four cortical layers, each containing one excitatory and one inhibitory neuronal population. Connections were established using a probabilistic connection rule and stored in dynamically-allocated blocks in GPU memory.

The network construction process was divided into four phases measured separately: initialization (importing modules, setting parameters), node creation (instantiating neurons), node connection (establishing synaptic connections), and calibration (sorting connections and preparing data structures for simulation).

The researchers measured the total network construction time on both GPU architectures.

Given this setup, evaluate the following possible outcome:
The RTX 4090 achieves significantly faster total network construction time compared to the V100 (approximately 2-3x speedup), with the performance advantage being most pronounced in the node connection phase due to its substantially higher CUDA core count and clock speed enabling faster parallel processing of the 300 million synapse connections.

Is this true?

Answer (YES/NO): NO